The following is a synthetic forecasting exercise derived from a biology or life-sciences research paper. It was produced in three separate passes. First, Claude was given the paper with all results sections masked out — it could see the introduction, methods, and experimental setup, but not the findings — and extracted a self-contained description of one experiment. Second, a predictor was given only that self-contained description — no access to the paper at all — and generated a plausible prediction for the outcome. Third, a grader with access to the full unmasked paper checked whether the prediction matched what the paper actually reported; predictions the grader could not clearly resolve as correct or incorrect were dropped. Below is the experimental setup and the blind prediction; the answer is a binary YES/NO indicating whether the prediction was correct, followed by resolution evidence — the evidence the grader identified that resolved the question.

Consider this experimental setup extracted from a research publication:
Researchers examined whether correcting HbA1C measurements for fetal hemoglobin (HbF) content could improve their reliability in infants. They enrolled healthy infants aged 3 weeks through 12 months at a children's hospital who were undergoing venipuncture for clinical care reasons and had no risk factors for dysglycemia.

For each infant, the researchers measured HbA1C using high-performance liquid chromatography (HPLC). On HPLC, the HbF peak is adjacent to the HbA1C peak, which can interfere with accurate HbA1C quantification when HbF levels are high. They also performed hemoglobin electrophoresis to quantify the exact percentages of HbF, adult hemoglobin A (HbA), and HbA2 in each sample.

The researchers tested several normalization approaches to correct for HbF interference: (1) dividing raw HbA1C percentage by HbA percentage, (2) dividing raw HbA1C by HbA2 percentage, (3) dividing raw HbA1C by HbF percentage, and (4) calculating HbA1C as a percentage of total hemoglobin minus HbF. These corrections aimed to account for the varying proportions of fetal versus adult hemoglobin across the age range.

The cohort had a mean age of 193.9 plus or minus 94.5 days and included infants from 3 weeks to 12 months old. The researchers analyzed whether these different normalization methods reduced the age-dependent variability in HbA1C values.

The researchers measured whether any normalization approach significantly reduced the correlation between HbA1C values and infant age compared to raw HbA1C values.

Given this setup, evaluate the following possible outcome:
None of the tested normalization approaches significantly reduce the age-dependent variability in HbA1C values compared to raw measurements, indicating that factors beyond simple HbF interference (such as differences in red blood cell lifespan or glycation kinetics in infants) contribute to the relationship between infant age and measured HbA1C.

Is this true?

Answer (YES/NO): YES